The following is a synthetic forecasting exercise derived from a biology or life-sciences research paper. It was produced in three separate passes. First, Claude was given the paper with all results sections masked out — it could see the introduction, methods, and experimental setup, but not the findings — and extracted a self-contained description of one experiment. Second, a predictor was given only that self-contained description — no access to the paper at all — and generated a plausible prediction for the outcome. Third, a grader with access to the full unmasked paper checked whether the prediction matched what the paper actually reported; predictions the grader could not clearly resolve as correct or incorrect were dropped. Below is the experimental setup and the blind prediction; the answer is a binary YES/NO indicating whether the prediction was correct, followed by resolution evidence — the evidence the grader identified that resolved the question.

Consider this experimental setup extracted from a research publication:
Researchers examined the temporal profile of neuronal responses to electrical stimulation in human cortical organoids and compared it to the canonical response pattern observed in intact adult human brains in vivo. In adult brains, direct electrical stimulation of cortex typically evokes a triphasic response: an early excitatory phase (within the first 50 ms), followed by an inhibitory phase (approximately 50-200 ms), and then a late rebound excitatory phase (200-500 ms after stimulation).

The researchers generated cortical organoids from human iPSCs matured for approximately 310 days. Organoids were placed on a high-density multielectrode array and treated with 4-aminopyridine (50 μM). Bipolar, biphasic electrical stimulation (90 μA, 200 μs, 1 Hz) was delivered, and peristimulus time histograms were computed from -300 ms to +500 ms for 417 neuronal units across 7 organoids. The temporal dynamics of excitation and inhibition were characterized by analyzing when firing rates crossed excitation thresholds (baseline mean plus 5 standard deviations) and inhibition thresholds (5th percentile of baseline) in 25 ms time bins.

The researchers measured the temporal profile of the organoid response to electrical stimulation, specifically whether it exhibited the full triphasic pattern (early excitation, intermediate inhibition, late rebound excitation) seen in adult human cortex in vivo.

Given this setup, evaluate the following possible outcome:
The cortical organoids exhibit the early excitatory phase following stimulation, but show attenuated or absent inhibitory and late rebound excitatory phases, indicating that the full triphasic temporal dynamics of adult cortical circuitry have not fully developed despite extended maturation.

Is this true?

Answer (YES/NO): YES